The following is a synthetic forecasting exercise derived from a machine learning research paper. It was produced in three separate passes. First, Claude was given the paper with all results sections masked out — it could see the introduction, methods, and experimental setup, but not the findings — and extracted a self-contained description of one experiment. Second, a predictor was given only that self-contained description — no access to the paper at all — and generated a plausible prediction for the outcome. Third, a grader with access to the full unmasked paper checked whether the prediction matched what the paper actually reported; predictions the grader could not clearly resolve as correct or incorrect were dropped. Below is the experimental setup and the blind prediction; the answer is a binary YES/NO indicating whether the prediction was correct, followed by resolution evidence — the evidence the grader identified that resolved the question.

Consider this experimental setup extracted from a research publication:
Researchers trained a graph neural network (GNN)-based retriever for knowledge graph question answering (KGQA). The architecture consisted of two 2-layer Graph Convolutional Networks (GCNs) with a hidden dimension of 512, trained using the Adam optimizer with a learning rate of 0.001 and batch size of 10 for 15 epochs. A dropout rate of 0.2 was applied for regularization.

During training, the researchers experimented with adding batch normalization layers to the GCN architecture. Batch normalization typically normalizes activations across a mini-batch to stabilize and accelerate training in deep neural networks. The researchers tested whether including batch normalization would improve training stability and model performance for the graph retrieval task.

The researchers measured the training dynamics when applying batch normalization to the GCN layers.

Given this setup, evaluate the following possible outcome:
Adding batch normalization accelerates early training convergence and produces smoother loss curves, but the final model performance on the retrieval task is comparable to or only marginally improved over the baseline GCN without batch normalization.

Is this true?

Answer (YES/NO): NO